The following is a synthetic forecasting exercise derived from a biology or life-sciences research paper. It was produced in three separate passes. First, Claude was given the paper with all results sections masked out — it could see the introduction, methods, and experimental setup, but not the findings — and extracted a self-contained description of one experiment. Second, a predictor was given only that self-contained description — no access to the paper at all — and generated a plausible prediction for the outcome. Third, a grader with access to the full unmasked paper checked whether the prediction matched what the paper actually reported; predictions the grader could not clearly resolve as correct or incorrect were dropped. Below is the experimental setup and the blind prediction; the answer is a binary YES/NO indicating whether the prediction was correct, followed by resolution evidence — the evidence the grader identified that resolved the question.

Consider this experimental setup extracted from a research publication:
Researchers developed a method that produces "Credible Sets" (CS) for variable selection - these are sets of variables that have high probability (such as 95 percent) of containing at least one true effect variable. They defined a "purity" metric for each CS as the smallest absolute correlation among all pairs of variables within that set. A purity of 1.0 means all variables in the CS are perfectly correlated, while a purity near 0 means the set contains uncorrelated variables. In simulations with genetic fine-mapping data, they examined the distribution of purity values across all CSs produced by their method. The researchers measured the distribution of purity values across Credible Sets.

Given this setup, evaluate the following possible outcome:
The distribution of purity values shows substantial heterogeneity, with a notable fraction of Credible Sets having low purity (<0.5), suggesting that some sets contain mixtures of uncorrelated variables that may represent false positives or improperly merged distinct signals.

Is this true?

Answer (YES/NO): NO